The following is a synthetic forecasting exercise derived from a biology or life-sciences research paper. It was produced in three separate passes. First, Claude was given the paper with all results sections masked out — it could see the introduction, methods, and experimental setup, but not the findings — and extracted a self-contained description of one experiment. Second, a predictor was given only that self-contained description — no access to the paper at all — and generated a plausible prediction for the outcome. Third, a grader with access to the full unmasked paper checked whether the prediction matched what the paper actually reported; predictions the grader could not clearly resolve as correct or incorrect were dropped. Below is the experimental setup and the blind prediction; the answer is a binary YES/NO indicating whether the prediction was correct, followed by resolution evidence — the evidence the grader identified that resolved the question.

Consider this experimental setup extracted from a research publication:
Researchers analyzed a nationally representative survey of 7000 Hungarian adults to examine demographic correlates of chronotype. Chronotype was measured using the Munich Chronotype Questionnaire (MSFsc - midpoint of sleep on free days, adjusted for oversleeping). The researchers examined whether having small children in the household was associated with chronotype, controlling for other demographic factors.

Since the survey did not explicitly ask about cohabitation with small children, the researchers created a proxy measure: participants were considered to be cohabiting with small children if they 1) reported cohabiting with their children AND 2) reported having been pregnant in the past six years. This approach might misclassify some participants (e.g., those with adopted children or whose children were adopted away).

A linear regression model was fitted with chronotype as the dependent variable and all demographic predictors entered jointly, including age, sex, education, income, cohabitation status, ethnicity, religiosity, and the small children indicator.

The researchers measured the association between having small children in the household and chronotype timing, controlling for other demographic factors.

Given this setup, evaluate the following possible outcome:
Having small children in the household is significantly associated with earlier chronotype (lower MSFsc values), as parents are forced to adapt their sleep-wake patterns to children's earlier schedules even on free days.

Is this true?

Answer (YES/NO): YES